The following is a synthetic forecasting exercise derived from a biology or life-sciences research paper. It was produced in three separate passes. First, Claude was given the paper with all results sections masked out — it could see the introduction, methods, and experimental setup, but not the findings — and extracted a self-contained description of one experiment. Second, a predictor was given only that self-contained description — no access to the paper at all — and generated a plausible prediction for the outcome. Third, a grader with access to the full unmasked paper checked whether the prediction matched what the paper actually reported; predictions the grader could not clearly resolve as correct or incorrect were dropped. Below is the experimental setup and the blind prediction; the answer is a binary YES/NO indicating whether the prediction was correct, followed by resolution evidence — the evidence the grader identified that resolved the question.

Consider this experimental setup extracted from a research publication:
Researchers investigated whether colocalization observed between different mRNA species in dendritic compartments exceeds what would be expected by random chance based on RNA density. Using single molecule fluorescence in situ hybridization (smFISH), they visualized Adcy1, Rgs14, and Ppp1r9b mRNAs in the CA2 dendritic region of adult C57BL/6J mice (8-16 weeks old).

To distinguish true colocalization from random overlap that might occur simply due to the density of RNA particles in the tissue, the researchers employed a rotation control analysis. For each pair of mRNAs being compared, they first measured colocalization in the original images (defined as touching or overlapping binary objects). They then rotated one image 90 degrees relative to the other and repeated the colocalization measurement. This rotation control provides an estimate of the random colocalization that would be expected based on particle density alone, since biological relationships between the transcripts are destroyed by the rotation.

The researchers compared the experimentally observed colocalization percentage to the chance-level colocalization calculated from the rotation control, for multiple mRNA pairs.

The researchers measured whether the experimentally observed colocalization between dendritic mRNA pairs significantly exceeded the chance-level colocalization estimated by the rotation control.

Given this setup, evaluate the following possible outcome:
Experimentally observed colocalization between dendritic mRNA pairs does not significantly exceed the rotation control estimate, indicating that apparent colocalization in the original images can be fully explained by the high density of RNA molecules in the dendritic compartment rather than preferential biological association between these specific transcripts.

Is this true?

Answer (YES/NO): NO